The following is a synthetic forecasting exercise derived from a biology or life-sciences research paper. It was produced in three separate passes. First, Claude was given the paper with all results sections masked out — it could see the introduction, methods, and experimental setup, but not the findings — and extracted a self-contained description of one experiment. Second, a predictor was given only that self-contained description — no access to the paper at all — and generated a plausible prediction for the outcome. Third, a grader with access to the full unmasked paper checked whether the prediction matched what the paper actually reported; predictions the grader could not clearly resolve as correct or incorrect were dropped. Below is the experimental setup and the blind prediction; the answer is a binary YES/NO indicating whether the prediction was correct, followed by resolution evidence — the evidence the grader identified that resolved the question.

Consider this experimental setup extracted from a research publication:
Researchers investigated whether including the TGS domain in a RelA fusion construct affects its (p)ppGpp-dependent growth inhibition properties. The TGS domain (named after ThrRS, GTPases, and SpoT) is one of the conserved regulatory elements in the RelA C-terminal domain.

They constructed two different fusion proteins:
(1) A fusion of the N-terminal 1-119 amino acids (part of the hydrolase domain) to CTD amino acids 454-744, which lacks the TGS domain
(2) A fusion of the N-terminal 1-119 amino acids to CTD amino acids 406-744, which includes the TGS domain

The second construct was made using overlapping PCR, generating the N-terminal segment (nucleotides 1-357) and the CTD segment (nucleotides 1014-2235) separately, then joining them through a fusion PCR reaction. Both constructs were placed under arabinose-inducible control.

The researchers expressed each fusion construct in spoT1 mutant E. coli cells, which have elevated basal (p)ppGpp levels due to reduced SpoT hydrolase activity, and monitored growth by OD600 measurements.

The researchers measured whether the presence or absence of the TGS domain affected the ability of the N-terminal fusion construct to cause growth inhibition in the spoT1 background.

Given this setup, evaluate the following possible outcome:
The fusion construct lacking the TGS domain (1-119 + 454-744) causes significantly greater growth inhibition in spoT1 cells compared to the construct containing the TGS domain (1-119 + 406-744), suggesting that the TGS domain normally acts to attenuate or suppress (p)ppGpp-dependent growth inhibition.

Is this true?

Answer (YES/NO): NO